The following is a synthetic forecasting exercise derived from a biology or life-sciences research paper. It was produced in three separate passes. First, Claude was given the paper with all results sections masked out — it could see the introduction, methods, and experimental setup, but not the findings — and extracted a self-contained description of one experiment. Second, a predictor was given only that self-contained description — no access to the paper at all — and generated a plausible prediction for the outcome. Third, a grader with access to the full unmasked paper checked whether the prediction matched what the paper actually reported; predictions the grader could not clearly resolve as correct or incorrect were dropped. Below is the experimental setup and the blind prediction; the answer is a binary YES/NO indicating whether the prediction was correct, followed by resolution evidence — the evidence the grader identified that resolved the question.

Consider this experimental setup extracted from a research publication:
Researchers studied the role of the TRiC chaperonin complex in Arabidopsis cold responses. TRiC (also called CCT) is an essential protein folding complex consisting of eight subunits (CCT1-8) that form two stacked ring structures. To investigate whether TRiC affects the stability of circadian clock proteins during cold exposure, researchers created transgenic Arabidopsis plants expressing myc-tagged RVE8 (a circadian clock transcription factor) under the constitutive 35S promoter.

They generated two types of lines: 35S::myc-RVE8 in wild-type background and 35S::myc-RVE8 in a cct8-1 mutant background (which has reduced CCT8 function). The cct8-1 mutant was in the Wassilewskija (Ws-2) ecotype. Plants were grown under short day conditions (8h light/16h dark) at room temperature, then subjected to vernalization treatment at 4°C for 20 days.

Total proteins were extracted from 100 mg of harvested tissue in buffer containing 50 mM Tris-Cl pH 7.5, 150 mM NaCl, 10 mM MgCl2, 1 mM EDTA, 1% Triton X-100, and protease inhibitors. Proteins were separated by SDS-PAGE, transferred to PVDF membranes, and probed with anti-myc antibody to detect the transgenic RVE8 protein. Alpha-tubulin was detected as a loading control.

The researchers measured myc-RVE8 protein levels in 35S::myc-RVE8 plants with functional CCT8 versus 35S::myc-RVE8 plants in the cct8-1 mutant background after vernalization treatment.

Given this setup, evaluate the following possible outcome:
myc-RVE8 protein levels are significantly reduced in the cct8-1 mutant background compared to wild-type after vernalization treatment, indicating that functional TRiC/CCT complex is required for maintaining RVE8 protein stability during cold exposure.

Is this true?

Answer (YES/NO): NO